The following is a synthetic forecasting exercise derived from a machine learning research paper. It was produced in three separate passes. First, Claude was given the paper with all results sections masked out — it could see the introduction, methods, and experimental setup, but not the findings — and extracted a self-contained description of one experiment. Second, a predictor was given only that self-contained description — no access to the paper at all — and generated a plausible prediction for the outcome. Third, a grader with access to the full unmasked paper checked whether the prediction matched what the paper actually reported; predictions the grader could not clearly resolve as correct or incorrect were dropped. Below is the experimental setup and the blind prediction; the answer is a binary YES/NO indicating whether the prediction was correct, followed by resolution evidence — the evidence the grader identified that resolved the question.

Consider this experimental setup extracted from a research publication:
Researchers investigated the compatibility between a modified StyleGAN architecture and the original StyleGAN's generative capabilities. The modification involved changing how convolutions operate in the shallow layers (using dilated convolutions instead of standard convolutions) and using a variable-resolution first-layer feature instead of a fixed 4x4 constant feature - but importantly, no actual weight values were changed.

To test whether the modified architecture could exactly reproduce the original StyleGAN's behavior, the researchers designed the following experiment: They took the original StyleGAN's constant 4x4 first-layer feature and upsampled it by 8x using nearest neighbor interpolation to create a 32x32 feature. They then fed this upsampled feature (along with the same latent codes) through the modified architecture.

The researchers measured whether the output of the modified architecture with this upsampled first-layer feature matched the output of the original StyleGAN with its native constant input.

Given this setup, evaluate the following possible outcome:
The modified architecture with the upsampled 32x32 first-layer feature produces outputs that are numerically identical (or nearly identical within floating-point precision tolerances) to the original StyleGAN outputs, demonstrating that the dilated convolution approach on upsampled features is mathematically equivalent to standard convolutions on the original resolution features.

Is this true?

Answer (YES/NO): YES